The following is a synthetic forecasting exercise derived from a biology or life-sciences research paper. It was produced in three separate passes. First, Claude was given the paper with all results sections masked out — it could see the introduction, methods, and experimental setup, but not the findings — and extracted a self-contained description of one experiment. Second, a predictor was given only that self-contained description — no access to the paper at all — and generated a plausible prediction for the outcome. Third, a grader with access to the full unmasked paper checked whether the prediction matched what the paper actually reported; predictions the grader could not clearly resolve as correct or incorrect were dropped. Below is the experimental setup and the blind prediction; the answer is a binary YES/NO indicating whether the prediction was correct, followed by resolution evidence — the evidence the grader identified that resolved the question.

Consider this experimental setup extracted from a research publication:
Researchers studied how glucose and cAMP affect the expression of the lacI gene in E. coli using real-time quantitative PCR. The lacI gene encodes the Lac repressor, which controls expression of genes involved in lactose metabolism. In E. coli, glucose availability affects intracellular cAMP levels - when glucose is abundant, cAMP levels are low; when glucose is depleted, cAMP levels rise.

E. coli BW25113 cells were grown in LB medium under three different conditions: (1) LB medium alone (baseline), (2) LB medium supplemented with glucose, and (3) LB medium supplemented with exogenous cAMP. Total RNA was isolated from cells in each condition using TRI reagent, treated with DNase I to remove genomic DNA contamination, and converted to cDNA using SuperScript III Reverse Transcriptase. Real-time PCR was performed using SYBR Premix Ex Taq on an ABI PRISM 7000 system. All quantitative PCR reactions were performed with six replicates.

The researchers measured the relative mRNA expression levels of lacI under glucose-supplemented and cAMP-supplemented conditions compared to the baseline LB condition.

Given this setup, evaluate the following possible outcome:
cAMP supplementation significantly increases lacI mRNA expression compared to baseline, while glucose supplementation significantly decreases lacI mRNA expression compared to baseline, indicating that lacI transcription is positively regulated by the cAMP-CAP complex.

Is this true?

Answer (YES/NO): NO